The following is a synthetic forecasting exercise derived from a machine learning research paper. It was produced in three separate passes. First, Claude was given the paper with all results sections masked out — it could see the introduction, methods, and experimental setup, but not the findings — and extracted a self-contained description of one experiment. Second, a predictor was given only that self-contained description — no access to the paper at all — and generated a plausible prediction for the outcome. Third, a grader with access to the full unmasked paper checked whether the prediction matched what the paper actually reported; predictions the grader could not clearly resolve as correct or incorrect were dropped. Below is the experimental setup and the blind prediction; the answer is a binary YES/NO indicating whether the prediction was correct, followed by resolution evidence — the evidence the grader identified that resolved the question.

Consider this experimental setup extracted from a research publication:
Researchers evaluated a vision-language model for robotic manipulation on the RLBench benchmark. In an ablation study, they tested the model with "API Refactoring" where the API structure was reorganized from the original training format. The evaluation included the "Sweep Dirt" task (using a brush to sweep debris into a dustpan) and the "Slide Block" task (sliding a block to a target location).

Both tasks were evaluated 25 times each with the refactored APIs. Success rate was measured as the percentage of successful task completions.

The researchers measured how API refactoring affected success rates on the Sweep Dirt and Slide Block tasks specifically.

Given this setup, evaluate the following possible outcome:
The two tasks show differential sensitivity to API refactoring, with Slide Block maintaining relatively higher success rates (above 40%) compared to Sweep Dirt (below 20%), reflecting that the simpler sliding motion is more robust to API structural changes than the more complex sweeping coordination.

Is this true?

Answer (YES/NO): NO